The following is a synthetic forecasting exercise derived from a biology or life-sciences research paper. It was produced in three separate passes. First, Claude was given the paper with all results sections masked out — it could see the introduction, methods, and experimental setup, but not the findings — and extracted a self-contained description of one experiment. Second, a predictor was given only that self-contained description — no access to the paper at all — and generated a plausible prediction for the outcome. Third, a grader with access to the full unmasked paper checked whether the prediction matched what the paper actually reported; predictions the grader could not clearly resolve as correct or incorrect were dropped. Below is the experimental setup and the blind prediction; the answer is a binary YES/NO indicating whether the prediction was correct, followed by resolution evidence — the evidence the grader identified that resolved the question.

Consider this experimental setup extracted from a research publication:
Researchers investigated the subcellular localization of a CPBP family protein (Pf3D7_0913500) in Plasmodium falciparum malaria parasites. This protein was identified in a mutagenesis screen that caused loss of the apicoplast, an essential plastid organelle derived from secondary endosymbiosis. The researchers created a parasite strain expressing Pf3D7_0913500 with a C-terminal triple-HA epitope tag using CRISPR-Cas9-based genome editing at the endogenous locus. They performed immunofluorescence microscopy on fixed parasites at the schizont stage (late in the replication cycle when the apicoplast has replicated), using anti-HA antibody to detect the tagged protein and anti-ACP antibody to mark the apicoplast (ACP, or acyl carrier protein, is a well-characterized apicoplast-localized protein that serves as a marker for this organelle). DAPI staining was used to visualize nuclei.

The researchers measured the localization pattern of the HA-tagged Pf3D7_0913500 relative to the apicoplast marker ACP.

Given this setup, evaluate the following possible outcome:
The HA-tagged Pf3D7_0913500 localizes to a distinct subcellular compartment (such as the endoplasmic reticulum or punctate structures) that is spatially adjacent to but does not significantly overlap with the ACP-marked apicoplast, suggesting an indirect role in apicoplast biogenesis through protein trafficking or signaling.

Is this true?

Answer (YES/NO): NO